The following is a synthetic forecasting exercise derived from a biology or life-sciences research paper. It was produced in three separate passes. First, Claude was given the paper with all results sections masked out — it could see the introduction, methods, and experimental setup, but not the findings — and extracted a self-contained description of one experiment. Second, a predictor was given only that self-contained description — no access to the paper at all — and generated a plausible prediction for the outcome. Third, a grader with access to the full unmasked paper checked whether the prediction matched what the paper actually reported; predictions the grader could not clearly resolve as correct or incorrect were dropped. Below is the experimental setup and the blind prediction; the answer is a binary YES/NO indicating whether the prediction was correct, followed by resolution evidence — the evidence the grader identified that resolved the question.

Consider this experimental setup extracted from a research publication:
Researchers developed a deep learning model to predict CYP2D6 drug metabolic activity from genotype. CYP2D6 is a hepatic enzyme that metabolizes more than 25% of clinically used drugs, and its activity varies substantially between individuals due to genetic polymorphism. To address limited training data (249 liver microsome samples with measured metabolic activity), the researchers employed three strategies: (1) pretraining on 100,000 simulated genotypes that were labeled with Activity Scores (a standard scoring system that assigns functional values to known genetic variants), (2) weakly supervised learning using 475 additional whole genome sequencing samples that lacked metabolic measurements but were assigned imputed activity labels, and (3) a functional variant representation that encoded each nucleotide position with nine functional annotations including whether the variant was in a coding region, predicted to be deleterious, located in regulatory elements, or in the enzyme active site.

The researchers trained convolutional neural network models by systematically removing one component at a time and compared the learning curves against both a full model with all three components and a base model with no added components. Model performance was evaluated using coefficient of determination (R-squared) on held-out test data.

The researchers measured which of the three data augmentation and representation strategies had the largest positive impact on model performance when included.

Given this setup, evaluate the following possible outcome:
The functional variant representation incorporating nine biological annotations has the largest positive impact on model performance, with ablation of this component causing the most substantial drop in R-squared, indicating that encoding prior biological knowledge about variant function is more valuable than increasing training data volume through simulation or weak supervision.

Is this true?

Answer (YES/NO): YES